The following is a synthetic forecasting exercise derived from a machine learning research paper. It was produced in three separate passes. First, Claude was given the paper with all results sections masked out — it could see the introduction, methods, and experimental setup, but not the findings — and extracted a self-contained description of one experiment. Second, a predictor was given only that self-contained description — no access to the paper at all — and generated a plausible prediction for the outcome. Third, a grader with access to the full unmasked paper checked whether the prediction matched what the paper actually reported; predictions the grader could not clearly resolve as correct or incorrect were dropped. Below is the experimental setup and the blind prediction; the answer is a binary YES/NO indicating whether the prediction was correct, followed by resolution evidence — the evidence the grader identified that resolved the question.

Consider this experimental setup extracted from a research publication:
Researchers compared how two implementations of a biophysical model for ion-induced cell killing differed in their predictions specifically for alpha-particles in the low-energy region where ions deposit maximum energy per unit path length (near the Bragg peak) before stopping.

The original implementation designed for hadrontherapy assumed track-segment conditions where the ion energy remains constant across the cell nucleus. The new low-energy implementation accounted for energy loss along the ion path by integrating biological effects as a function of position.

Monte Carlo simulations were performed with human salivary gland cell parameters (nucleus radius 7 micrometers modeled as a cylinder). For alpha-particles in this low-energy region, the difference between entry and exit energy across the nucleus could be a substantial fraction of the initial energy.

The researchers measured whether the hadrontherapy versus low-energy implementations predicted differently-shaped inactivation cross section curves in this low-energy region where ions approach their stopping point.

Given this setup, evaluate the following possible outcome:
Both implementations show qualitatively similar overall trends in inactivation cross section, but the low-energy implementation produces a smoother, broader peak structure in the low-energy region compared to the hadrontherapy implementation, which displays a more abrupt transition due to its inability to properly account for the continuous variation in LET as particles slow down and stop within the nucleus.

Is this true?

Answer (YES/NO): NO